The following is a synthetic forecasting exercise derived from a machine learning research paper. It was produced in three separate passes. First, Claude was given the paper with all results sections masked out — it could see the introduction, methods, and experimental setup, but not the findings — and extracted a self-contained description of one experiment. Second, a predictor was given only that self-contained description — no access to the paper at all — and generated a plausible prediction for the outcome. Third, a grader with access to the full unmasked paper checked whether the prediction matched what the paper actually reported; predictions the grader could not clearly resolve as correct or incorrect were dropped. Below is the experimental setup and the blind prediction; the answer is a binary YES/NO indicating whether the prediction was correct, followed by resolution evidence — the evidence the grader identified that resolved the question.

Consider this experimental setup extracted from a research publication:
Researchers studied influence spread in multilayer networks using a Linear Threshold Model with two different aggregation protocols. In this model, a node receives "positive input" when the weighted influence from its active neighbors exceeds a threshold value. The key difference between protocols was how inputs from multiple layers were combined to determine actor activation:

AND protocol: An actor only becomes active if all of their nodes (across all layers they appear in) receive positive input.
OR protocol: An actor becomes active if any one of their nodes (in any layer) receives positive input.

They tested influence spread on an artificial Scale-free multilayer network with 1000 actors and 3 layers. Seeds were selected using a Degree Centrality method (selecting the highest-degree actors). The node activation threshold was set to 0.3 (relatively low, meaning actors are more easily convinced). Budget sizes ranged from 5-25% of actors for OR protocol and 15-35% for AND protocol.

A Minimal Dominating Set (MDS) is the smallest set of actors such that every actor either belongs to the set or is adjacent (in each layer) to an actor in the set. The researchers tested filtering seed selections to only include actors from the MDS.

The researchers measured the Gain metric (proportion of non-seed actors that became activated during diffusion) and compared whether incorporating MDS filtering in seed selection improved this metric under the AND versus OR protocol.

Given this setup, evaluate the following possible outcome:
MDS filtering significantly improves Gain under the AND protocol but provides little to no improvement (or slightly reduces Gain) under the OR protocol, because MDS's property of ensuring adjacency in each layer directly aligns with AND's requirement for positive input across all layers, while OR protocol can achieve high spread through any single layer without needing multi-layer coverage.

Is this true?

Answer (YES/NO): YES